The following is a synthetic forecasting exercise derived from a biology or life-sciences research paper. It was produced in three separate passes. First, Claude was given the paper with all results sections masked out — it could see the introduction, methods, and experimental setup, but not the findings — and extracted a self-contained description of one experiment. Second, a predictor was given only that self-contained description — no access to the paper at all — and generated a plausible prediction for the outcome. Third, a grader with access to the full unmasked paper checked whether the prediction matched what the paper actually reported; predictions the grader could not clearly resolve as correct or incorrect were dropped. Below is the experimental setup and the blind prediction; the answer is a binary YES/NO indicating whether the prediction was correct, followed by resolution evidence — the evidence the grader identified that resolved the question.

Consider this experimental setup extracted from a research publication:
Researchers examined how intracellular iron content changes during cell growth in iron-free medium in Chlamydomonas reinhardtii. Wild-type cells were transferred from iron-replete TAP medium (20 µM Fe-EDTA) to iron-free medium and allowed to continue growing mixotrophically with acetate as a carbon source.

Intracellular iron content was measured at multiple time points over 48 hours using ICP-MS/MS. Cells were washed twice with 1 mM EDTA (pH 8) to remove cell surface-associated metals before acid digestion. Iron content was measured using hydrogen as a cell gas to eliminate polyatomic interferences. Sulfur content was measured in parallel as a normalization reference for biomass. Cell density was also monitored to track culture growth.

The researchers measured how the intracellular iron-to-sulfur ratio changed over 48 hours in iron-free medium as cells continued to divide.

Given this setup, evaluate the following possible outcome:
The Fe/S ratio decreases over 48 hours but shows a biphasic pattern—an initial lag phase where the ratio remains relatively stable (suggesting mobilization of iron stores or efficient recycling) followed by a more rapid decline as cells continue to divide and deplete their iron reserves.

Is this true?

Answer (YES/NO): NO